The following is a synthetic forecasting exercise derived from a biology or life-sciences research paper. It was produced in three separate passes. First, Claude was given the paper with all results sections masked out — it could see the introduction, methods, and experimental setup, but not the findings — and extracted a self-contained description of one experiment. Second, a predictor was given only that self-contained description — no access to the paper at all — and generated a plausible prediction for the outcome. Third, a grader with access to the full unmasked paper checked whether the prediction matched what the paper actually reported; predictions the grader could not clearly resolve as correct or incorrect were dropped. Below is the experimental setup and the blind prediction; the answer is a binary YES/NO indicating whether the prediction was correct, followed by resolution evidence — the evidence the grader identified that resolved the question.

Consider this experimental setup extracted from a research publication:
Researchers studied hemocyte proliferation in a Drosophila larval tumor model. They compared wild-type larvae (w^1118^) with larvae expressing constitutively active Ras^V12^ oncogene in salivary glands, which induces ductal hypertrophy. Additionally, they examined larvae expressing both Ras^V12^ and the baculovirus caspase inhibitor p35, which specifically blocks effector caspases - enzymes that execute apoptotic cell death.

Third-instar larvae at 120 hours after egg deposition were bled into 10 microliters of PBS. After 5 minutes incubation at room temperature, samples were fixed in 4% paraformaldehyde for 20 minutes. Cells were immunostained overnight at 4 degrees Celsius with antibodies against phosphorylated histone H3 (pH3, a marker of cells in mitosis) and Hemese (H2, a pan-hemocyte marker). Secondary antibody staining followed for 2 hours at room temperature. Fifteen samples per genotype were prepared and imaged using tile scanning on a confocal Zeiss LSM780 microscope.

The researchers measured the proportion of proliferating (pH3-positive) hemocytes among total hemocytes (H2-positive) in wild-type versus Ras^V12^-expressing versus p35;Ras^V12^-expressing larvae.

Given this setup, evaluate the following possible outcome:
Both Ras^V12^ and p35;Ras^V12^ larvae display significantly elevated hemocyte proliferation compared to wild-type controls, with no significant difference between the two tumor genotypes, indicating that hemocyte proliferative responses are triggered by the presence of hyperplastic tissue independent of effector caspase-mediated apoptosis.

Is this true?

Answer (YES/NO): NO